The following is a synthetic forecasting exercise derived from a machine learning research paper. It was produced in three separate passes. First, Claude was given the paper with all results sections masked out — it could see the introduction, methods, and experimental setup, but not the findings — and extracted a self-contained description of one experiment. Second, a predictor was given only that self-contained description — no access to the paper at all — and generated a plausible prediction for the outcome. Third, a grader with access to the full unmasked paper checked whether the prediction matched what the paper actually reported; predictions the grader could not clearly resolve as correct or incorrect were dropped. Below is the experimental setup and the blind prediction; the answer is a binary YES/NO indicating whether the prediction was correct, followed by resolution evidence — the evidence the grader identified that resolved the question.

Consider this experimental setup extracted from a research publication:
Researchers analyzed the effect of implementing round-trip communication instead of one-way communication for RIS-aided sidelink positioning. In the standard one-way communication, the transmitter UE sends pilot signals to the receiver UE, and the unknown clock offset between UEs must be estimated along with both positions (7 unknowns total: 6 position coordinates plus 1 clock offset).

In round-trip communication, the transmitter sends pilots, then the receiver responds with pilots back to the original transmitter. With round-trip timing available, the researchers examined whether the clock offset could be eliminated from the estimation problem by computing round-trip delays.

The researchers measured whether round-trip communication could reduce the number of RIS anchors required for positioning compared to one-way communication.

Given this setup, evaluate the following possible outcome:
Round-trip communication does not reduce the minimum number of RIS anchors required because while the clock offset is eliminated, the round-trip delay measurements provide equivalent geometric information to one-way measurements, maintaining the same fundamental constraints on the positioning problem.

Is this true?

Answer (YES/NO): NO